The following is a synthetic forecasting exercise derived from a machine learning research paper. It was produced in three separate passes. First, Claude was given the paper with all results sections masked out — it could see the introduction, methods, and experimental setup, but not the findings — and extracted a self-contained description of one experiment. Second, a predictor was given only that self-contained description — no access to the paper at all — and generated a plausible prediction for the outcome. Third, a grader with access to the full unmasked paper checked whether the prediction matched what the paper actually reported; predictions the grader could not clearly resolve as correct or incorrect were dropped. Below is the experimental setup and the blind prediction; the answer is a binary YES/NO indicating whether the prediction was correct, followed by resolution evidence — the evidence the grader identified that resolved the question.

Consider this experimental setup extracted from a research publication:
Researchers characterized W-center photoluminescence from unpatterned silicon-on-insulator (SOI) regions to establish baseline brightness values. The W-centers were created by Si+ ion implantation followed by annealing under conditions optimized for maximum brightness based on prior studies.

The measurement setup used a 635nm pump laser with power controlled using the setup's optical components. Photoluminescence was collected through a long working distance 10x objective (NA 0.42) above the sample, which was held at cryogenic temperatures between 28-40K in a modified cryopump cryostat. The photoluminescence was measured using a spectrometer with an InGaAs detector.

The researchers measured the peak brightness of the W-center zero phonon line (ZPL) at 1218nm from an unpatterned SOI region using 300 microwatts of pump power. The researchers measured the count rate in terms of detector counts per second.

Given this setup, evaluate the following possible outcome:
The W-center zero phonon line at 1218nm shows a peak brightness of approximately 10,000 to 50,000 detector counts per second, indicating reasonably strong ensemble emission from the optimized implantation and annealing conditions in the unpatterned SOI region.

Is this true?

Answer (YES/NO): NO